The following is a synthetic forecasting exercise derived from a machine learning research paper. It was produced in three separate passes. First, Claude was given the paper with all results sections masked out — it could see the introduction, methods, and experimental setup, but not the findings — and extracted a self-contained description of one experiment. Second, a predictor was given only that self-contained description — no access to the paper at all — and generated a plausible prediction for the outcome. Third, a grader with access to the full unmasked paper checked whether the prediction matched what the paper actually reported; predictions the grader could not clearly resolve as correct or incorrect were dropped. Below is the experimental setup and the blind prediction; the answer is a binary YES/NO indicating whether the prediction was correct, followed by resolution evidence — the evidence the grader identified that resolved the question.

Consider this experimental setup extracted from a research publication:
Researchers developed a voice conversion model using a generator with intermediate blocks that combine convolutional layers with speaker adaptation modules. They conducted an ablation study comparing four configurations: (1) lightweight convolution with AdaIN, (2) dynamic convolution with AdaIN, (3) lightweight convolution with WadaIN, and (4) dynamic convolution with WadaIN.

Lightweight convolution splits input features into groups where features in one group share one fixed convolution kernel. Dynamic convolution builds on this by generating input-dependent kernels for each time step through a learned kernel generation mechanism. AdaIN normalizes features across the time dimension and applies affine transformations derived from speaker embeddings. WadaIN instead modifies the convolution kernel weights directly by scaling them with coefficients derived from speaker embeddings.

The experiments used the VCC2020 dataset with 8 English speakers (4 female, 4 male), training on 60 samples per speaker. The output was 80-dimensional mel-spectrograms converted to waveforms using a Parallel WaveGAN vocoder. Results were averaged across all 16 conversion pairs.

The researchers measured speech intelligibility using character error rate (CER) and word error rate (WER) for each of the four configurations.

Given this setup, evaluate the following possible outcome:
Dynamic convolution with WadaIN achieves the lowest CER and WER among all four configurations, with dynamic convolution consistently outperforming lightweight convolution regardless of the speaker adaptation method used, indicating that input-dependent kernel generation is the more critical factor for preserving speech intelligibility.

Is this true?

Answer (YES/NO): NO